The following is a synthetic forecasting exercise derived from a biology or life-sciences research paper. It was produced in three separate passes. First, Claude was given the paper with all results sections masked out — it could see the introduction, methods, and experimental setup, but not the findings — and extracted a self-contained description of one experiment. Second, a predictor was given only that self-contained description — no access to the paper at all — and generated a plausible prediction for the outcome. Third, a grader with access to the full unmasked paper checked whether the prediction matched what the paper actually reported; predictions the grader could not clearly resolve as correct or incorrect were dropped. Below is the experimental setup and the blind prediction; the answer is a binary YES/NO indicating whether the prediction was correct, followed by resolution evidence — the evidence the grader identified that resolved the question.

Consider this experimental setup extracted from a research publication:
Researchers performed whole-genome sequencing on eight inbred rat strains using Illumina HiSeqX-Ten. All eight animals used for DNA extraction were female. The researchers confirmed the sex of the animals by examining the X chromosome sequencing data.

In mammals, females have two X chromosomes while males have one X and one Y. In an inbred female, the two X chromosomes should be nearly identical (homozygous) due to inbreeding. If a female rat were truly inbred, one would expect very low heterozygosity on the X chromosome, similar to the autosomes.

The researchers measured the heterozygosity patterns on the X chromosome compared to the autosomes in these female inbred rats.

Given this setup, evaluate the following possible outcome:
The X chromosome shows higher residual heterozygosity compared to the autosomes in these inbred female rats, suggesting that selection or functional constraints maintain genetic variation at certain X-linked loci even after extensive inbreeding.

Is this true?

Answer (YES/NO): NO